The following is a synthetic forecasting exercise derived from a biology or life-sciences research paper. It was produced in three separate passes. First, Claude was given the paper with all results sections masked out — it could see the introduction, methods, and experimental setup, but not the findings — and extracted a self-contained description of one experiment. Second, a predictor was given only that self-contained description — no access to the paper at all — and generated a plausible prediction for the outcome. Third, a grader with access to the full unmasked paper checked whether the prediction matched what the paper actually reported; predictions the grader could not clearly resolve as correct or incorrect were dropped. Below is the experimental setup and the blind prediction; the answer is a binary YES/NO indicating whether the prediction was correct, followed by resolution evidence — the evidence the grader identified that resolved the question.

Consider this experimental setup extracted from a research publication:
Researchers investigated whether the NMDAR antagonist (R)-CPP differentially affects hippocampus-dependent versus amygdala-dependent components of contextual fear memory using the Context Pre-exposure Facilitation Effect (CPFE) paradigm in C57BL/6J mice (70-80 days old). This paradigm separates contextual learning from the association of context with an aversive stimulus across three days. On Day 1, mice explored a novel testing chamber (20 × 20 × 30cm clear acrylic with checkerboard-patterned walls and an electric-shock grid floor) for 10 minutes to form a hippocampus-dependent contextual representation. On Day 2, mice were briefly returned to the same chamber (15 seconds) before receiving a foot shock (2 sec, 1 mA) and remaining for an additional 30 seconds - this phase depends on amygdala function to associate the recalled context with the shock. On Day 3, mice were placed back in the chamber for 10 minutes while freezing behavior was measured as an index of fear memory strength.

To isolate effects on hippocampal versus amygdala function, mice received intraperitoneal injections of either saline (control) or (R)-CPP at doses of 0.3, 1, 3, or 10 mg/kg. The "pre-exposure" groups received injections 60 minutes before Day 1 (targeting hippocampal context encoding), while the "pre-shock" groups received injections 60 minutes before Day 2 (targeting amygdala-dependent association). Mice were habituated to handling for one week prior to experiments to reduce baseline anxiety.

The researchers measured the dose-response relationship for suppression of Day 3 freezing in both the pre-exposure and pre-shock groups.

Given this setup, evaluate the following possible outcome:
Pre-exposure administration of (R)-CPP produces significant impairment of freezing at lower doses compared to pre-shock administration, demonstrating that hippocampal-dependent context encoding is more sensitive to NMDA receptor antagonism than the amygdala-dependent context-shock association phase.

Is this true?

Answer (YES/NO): NO